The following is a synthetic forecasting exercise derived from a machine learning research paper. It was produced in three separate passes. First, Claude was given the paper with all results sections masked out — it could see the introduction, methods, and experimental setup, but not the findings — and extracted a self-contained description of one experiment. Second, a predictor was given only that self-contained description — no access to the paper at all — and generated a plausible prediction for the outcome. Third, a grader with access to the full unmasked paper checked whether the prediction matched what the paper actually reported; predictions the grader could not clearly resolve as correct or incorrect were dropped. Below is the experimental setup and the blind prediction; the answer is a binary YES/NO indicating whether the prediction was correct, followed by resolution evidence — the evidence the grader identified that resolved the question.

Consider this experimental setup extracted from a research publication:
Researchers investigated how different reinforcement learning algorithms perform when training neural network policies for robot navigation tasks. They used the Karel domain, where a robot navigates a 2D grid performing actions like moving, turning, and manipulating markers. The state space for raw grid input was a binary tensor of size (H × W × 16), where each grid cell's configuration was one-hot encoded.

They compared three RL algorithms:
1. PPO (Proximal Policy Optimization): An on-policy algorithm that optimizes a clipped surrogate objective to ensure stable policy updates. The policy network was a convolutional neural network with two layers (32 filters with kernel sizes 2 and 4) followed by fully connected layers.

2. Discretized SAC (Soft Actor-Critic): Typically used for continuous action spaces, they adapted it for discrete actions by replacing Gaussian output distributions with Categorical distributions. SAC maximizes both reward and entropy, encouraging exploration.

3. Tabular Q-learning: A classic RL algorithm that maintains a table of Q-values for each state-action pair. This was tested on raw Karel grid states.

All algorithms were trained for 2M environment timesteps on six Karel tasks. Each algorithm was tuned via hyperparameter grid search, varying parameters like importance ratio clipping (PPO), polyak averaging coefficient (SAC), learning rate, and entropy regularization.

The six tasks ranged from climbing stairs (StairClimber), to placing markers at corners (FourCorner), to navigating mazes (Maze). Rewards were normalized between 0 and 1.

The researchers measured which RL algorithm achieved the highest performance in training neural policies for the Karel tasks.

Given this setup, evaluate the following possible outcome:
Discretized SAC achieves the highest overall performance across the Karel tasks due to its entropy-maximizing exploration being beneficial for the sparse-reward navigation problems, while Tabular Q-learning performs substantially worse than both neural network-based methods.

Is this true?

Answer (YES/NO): NO